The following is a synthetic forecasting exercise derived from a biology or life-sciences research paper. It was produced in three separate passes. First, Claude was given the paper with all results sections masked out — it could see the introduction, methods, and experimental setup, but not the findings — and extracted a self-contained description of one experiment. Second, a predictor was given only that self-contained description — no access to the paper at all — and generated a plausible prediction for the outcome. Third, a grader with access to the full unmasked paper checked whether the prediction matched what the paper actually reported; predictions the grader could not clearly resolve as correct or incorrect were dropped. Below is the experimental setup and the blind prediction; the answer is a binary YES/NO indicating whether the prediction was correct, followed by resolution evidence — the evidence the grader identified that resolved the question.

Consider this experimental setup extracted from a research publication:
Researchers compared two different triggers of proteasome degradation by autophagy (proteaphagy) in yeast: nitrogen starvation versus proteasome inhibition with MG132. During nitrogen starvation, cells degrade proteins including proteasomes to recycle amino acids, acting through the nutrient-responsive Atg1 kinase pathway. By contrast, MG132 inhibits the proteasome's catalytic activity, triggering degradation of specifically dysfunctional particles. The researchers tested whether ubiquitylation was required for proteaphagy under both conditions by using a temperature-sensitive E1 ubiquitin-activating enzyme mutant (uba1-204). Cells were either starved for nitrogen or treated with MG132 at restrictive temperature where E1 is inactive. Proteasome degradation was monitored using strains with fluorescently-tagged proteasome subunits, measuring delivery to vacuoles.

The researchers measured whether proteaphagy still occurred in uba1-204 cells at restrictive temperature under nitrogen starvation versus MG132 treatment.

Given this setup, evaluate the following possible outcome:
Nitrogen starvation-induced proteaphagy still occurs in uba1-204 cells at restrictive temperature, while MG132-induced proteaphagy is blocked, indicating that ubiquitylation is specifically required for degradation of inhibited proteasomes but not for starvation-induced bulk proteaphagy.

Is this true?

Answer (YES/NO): YES